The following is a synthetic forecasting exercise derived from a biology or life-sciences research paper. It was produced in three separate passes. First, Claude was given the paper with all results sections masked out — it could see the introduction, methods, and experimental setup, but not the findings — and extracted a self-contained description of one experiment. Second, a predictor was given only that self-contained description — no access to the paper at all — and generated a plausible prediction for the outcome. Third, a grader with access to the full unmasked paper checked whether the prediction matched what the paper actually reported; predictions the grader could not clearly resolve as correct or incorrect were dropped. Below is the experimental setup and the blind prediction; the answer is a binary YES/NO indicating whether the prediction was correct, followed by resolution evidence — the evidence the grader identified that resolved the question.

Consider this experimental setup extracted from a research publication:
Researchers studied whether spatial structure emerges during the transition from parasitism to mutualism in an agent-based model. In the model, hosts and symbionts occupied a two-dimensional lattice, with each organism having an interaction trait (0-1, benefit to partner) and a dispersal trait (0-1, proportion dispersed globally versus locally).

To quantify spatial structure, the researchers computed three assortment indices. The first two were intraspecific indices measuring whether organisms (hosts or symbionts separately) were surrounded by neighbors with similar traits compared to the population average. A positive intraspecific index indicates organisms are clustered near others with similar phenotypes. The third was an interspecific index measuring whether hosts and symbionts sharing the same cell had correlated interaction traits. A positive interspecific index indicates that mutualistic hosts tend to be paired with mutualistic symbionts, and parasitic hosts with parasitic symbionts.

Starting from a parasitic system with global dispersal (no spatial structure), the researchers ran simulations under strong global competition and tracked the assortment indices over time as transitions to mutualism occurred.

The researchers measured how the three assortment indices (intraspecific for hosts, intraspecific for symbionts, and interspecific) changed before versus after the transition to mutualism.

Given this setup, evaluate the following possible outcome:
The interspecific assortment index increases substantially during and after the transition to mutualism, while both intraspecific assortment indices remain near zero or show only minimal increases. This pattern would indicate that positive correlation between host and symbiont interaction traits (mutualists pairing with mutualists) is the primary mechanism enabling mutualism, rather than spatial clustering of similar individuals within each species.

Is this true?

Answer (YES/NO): NO